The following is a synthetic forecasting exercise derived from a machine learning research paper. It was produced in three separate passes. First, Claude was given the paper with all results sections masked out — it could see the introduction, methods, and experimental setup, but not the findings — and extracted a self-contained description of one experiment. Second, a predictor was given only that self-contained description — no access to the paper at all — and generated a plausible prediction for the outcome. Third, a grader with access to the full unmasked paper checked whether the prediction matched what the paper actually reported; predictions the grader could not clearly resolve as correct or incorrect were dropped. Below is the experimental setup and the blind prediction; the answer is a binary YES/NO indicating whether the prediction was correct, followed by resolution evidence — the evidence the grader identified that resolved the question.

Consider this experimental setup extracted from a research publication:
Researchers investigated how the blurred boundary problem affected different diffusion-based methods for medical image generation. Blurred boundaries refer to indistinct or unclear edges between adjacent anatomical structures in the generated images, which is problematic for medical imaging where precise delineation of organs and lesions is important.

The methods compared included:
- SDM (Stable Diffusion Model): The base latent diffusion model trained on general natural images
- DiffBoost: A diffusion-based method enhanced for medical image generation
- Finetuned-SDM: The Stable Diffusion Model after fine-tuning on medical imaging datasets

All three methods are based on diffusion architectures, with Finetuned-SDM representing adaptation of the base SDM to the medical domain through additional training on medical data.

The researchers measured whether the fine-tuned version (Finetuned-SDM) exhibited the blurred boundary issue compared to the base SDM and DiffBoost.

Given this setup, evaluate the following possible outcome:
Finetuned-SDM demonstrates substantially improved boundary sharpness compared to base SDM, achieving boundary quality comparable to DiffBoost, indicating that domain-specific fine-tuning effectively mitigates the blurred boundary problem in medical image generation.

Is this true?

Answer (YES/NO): NO